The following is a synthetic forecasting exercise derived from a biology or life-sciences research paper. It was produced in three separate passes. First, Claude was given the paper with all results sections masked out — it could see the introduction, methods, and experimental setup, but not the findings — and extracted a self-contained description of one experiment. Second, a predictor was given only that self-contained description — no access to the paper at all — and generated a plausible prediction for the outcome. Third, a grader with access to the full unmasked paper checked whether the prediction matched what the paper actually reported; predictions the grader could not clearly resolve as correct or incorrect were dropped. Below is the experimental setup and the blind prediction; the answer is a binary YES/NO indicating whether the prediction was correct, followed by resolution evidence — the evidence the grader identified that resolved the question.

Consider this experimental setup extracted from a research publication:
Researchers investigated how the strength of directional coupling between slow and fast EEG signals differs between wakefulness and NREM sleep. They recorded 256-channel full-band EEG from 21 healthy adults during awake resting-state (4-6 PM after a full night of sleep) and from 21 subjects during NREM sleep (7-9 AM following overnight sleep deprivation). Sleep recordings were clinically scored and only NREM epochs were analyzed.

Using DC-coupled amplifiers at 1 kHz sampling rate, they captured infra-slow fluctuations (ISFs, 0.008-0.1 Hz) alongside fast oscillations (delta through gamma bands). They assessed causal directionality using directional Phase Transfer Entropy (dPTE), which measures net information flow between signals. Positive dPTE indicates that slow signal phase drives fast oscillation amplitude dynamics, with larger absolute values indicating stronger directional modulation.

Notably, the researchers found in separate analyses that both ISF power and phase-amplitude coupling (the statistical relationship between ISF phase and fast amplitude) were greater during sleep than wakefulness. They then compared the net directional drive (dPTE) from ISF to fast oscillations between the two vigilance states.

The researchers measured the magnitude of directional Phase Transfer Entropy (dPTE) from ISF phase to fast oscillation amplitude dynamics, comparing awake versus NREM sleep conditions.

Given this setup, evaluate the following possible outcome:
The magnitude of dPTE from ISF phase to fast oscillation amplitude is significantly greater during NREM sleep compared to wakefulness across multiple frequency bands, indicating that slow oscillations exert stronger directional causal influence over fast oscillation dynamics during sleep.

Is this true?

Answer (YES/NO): NO